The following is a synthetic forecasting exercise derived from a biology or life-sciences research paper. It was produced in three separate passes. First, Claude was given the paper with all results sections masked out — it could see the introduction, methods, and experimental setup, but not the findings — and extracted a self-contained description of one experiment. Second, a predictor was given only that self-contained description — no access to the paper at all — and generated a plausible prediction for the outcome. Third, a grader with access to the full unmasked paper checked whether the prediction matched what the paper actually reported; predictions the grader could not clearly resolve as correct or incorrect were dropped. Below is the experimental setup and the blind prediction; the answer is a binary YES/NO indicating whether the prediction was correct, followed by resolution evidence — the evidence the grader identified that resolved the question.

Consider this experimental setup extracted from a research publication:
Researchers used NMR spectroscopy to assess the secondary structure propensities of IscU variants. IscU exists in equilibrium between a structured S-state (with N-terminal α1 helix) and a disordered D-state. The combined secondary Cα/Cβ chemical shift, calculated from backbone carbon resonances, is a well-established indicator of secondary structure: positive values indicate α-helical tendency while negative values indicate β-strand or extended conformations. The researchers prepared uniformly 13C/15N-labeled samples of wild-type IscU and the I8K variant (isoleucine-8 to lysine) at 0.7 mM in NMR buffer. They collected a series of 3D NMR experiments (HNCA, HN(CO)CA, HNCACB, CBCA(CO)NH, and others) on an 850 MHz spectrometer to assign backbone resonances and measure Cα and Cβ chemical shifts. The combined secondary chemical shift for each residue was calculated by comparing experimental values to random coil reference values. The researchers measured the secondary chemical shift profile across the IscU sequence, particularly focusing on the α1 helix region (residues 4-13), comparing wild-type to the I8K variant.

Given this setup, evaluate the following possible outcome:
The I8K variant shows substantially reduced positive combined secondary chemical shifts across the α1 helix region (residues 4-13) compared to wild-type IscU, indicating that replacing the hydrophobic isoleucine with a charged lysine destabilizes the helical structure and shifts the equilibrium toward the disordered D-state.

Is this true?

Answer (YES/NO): NO